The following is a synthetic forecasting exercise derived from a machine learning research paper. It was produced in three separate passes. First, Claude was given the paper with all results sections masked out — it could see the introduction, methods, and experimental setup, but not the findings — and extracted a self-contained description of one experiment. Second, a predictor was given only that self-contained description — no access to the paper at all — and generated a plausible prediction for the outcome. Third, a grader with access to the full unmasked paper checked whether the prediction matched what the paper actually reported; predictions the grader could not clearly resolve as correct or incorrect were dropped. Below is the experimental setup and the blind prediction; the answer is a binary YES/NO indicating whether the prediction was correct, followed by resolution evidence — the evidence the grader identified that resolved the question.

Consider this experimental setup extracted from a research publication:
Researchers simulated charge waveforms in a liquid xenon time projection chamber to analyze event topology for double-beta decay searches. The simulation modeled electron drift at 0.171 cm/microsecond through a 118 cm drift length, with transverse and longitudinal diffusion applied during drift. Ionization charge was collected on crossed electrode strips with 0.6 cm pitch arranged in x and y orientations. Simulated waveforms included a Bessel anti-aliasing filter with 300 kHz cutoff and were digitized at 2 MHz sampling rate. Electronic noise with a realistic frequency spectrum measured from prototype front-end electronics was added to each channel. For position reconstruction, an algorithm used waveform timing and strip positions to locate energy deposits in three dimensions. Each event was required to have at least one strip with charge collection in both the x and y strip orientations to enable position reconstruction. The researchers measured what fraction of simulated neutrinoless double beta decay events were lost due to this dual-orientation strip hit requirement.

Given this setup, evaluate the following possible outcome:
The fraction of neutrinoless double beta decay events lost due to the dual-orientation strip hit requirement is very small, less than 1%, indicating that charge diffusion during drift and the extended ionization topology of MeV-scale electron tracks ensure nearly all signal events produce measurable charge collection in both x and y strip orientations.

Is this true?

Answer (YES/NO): NO